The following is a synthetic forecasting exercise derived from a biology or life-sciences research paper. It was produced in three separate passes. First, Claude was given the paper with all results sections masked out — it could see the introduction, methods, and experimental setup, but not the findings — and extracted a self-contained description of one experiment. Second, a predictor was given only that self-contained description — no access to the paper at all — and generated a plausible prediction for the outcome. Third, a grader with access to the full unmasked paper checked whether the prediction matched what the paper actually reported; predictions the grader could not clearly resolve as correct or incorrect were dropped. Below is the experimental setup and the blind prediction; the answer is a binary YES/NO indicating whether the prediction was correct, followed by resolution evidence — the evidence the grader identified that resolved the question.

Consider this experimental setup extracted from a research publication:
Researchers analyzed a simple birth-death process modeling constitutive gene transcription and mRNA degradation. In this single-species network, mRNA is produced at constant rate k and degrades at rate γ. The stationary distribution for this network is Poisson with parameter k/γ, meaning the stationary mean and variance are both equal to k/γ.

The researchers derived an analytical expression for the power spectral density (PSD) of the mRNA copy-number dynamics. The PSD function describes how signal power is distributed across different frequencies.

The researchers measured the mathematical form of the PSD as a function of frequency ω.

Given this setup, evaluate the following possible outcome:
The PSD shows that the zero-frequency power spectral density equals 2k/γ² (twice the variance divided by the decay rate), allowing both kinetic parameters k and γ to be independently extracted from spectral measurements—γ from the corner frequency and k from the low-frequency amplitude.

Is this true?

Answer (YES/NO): YES